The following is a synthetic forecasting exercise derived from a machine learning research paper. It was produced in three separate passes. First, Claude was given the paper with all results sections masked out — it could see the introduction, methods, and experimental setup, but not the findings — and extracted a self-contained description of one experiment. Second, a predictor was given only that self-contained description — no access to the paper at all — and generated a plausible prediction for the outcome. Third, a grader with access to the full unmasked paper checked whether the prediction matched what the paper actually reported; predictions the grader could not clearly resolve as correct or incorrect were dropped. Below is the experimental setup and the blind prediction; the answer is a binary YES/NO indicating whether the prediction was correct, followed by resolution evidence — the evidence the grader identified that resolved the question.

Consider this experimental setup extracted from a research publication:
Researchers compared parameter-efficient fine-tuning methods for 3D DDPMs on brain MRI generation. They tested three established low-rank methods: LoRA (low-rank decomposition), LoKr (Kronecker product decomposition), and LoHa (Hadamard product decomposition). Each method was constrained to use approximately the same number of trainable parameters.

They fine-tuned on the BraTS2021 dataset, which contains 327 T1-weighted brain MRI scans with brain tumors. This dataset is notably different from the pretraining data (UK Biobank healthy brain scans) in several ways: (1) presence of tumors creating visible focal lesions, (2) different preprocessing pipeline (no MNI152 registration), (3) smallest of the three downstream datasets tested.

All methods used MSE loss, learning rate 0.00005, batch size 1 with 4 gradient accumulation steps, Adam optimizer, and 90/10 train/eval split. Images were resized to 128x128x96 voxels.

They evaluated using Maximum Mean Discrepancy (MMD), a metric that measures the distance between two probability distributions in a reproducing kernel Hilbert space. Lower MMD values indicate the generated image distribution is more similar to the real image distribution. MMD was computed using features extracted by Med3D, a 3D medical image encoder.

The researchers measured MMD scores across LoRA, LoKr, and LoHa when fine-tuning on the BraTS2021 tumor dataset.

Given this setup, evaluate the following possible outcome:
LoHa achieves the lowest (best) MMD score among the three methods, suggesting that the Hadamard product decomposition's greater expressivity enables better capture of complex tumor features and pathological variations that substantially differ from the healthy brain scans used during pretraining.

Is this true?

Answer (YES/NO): NO